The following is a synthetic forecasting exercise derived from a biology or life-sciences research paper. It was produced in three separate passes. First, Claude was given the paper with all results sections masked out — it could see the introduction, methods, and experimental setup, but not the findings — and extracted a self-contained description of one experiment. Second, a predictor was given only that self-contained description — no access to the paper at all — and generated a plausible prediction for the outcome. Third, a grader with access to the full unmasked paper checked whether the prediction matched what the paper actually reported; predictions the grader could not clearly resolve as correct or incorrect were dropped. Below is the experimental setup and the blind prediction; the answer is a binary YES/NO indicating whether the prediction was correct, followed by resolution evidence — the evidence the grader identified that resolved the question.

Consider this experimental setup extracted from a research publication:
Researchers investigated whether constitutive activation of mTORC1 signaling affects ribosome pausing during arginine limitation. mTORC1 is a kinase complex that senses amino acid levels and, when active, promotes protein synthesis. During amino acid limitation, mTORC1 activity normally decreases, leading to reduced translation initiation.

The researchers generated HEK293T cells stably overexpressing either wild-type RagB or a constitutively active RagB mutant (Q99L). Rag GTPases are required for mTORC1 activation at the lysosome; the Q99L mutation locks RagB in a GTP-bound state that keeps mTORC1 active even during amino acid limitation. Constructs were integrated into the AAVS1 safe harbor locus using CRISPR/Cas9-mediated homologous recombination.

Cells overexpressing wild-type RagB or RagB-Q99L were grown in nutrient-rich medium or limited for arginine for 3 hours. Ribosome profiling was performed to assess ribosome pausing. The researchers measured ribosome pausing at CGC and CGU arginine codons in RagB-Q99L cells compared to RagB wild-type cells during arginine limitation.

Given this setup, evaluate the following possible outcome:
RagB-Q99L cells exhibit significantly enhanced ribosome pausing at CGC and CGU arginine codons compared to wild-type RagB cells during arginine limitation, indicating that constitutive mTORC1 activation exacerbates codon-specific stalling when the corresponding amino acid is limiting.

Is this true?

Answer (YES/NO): NO